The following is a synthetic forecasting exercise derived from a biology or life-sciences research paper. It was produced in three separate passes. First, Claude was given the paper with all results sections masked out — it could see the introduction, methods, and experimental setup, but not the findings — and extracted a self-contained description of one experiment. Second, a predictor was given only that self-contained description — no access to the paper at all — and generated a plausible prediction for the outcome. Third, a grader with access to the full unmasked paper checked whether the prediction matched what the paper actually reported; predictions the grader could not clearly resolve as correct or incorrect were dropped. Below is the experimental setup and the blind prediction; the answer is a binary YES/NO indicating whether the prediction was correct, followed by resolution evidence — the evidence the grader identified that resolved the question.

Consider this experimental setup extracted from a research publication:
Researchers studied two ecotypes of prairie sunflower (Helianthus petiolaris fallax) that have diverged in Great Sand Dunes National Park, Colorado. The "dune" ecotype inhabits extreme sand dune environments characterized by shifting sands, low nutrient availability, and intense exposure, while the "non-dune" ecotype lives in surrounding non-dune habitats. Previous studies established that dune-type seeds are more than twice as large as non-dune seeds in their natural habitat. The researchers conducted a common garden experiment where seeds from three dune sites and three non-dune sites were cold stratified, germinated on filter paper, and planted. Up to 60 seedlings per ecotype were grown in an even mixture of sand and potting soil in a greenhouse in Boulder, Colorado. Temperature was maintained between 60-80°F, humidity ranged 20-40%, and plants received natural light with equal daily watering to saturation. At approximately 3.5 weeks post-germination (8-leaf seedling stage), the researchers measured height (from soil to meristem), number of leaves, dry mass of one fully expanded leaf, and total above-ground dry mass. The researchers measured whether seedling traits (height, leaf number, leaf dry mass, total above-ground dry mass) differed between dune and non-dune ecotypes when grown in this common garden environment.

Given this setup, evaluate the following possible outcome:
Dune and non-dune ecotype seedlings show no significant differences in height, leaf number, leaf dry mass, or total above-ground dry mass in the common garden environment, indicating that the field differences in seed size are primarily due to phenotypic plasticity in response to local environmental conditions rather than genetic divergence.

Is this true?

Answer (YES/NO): NO